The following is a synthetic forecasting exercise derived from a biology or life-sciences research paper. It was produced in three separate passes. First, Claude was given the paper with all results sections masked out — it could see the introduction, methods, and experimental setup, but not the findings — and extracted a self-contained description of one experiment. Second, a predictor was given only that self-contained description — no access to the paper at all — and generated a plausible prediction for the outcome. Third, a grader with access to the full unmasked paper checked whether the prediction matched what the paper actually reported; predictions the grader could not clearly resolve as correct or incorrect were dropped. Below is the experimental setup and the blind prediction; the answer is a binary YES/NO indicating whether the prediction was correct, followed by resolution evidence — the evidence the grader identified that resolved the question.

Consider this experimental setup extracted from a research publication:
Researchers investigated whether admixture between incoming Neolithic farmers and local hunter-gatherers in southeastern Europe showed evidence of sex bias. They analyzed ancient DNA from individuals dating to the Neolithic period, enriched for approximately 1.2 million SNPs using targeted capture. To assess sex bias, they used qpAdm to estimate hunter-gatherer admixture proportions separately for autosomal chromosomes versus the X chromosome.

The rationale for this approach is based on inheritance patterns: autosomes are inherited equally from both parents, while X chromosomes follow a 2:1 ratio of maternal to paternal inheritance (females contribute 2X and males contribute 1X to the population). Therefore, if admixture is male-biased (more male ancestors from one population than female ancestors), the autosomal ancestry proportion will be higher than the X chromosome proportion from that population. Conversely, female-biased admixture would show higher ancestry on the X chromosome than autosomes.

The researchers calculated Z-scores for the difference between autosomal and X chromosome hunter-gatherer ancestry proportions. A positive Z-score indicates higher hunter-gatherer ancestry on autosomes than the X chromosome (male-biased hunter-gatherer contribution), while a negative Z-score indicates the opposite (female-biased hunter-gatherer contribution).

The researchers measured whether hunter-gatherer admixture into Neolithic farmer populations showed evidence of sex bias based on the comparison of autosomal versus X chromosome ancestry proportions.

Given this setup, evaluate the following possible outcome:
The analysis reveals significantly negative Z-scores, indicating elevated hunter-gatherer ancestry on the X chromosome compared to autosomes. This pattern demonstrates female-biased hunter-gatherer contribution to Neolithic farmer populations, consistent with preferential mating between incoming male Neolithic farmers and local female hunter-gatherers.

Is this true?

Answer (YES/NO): NO